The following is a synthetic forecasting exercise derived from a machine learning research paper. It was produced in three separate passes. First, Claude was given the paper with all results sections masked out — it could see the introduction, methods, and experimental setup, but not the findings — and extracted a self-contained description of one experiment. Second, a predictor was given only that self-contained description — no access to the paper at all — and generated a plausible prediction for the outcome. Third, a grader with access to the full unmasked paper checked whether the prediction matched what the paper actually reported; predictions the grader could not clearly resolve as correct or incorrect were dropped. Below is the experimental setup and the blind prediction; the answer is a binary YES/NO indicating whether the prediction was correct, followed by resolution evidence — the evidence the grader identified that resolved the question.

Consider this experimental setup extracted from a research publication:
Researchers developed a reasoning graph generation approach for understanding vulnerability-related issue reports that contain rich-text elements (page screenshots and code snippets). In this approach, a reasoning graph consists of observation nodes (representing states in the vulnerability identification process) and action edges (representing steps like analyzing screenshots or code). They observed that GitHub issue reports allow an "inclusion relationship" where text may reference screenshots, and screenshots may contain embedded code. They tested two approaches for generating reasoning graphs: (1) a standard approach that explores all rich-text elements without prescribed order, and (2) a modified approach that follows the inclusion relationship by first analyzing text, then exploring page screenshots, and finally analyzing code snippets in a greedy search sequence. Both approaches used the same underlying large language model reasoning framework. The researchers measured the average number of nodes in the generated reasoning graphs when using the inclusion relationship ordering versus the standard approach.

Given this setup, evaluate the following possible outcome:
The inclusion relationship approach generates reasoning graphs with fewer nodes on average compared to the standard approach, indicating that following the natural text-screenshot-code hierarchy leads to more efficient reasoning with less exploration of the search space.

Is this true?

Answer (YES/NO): YES